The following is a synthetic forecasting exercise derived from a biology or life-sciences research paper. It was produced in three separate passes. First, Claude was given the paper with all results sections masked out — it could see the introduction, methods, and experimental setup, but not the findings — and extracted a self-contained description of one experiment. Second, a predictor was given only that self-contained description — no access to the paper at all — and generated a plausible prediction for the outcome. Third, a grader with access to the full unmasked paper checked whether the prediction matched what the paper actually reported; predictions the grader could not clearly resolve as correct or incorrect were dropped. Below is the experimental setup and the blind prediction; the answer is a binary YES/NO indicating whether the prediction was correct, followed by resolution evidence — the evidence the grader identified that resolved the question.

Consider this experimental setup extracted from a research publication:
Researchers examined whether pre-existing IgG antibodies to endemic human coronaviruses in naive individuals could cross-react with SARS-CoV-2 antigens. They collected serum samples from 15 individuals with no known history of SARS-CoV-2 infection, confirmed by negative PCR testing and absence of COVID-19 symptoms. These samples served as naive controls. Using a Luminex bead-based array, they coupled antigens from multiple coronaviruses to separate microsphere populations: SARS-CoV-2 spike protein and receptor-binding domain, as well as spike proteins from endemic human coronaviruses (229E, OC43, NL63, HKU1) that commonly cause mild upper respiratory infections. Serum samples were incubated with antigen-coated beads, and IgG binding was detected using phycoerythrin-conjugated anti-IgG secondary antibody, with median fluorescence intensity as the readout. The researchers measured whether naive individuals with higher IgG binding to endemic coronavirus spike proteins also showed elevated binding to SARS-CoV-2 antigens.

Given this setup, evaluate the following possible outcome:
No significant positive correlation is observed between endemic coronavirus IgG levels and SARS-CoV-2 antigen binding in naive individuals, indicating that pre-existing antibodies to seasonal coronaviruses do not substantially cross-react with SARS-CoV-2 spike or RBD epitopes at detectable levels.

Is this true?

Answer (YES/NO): YES